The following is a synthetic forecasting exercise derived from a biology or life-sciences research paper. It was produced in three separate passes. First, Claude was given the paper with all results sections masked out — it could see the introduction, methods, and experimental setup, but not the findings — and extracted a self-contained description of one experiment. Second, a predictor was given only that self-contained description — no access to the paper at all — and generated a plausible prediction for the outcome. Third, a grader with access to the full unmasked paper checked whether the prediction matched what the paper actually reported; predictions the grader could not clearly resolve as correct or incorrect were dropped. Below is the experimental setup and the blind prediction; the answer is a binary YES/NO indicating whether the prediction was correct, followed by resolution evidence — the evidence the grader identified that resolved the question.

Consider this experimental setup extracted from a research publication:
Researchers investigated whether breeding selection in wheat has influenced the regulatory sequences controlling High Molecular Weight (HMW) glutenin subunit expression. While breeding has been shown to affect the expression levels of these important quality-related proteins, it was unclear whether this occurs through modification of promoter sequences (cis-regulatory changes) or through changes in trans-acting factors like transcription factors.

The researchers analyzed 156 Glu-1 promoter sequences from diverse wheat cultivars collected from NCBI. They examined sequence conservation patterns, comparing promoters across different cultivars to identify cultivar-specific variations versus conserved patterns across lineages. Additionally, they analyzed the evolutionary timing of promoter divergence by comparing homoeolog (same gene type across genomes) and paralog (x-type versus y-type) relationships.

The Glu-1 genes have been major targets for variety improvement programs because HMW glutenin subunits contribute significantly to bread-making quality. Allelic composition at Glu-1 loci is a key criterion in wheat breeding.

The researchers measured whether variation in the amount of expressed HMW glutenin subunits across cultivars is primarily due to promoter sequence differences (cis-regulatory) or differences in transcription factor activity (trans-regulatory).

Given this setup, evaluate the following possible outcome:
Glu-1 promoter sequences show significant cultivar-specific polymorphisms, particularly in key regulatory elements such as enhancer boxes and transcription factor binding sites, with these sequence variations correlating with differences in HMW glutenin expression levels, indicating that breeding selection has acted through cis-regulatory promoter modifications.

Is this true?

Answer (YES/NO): NO